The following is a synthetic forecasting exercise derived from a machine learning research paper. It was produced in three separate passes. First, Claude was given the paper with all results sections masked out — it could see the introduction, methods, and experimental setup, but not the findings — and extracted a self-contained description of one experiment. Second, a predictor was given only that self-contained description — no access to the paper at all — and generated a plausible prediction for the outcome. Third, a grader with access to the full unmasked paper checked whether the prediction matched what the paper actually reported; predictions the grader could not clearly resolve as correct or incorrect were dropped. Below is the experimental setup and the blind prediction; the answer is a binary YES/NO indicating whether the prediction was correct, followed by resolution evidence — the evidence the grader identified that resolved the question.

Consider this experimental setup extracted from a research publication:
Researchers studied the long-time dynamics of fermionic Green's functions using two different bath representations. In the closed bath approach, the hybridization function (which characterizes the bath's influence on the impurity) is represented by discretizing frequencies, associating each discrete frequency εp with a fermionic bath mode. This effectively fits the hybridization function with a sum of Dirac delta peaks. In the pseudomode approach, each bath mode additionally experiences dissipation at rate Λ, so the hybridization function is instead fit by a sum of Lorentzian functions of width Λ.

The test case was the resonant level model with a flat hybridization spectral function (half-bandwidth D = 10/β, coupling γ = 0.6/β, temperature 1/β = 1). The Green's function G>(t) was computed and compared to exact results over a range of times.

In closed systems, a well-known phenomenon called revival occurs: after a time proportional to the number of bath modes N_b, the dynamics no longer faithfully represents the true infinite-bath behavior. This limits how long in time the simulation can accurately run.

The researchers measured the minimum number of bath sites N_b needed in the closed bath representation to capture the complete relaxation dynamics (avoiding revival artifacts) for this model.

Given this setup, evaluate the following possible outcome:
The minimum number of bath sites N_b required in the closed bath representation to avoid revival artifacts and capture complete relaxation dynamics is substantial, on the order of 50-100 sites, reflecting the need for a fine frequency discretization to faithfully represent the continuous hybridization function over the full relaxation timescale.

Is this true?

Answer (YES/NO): NO